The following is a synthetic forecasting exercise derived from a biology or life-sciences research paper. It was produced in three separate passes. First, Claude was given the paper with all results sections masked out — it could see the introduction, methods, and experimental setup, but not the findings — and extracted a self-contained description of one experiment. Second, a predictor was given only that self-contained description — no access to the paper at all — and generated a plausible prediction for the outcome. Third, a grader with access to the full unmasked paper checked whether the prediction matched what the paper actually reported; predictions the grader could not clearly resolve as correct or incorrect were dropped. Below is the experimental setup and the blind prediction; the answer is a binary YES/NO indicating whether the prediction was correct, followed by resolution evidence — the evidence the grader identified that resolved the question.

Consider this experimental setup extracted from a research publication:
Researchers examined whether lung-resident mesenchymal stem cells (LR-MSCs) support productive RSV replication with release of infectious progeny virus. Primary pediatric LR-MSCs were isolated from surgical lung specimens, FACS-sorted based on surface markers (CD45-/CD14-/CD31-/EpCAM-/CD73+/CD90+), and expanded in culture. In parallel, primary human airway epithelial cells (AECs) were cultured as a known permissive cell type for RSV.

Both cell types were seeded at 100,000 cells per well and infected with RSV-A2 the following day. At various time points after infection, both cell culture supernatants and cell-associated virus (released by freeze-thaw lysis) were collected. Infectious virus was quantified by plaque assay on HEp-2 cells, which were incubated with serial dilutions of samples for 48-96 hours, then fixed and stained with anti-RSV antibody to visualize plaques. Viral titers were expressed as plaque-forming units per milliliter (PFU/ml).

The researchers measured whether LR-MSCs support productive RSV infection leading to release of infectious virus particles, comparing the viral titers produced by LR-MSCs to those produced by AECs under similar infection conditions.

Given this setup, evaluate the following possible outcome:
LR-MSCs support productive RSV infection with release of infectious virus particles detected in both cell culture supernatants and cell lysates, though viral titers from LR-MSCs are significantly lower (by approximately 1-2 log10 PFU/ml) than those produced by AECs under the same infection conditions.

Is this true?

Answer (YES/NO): NO